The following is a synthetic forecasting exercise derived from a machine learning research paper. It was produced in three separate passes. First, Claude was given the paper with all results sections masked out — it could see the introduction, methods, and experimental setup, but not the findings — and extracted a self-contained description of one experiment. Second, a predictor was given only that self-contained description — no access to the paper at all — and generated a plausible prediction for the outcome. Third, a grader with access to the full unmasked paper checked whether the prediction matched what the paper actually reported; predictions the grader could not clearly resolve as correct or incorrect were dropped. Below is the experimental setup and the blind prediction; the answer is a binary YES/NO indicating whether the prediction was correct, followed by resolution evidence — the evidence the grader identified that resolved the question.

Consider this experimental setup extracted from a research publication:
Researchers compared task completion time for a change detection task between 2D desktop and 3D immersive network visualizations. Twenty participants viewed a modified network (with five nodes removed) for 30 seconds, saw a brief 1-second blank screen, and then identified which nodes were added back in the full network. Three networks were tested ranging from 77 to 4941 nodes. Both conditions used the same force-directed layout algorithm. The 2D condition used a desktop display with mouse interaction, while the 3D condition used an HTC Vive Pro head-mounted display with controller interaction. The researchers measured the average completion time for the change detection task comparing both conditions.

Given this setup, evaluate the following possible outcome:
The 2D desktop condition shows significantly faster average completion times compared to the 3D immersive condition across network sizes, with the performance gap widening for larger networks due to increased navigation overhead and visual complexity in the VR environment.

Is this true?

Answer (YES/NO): NO